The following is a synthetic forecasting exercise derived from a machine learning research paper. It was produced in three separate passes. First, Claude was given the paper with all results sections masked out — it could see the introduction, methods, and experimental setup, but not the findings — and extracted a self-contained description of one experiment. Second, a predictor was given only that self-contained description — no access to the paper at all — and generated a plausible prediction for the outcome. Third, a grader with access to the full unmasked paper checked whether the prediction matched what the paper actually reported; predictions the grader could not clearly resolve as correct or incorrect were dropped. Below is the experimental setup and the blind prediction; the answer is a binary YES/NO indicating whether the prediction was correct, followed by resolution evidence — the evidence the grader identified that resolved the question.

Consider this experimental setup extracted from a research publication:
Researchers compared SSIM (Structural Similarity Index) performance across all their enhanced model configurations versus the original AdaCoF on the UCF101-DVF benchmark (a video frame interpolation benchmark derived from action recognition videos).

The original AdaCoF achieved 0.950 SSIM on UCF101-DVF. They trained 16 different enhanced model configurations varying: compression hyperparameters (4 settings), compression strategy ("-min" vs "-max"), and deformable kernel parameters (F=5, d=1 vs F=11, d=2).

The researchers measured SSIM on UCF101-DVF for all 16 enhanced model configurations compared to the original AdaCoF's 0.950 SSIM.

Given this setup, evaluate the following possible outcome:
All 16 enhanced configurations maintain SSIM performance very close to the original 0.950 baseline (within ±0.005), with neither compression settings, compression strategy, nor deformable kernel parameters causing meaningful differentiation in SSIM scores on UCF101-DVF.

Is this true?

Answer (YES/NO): YES